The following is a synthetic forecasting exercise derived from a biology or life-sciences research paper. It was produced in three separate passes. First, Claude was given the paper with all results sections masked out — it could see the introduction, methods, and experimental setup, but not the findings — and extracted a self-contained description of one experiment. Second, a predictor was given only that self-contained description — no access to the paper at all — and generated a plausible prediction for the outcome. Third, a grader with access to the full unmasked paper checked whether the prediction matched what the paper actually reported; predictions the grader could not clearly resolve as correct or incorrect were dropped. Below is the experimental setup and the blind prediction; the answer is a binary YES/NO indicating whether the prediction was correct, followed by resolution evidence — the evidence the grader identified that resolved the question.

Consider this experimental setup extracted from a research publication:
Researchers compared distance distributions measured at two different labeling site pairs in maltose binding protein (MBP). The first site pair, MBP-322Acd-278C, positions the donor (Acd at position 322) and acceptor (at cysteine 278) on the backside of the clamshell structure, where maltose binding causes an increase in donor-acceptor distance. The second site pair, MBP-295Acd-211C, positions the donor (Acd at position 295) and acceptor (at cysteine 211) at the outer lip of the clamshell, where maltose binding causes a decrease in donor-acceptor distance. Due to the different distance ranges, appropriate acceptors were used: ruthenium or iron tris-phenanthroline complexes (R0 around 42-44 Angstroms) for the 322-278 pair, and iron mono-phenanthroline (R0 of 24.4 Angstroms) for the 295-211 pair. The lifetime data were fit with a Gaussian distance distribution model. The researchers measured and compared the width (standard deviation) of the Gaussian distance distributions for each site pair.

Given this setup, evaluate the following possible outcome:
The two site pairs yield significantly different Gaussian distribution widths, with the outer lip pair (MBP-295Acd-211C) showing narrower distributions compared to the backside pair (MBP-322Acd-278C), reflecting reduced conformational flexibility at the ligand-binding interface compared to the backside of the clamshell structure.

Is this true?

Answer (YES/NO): NO